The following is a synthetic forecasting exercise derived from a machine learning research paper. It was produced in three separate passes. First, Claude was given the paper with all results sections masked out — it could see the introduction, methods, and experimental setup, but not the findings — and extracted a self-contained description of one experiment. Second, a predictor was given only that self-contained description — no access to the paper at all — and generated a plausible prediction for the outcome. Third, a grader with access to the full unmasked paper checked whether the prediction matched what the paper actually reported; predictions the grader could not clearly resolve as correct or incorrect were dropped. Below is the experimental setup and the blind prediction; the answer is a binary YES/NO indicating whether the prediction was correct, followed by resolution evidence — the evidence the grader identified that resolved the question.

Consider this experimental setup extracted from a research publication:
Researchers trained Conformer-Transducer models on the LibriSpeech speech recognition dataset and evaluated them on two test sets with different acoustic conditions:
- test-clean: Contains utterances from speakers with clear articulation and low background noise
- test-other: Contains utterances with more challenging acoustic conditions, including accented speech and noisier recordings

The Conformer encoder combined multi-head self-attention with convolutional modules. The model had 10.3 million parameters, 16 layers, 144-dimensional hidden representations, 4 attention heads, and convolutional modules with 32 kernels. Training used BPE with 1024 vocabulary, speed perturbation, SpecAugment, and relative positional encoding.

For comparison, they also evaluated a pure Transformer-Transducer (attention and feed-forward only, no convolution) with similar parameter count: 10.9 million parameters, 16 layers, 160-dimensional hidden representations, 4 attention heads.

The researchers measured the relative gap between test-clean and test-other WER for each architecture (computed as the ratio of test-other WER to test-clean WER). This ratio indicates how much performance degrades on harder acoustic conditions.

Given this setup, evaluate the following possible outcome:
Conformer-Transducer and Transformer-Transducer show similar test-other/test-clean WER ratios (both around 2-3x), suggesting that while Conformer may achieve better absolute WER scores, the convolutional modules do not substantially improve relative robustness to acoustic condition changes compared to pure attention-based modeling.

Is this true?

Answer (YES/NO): NO